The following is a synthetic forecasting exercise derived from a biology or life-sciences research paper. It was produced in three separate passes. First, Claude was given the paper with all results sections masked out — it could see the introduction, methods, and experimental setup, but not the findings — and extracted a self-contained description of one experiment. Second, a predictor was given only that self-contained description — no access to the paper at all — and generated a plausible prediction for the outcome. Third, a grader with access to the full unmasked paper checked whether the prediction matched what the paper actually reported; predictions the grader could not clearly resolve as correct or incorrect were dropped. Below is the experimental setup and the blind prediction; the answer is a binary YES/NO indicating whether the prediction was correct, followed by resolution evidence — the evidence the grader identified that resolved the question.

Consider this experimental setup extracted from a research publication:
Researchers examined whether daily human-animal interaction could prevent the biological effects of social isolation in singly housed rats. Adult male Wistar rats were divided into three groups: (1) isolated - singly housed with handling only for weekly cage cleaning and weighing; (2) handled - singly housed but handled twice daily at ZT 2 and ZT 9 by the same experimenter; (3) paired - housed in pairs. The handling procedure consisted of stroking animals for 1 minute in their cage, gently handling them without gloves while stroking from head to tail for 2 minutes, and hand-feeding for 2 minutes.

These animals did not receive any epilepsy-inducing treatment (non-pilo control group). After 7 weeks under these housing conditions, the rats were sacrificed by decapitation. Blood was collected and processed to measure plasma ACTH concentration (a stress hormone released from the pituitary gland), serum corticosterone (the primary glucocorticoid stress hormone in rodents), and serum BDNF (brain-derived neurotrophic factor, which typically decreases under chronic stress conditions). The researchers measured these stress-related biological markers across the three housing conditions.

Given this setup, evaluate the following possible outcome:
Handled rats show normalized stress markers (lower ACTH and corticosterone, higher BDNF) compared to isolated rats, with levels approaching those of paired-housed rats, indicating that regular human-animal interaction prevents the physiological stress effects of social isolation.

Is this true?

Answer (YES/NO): YES